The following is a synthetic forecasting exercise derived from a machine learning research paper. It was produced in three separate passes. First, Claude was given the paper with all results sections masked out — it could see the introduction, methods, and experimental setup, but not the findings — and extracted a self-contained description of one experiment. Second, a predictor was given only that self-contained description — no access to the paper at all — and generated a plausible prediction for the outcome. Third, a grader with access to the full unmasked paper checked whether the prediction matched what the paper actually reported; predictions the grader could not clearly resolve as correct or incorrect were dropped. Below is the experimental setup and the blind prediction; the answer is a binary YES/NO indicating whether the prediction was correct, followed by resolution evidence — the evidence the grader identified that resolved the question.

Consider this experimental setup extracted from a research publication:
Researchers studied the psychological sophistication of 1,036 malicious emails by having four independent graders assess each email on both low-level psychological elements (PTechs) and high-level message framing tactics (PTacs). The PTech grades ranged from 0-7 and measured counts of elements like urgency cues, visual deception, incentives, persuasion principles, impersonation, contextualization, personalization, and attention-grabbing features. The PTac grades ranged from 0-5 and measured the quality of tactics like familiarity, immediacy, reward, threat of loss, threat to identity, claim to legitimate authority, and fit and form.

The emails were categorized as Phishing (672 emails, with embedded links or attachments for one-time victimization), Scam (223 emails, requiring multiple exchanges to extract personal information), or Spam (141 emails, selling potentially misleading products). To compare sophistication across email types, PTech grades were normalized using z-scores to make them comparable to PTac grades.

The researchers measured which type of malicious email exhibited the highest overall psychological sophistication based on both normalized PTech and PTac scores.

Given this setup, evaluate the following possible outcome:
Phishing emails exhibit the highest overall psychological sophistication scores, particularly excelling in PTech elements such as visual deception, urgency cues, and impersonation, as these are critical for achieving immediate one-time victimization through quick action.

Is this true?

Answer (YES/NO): NO